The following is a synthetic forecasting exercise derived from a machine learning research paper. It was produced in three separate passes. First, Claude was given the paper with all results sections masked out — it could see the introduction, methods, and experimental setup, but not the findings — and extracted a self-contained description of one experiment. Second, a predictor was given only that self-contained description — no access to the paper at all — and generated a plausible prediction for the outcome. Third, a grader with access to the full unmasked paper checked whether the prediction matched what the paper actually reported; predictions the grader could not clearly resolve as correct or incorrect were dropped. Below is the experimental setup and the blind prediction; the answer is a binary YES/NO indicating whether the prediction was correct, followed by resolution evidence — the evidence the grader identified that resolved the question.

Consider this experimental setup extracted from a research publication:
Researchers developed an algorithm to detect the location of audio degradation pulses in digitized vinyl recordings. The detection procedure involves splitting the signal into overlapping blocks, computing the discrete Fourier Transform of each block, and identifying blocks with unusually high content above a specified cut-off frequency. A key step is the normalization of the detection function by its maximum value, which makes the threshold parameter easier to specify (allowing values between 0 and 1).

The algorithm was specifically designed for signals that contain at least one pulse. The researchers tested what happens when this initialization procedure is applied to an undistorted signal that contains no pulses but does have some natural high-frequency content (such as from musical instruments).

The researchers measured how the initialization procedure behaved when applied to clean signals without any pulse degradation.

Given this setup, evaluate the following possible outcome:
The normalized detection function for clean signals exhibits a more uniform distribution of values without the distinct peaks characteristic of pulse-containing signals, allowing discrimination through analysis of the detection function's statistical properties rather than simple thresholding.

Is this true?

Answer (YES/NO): NO